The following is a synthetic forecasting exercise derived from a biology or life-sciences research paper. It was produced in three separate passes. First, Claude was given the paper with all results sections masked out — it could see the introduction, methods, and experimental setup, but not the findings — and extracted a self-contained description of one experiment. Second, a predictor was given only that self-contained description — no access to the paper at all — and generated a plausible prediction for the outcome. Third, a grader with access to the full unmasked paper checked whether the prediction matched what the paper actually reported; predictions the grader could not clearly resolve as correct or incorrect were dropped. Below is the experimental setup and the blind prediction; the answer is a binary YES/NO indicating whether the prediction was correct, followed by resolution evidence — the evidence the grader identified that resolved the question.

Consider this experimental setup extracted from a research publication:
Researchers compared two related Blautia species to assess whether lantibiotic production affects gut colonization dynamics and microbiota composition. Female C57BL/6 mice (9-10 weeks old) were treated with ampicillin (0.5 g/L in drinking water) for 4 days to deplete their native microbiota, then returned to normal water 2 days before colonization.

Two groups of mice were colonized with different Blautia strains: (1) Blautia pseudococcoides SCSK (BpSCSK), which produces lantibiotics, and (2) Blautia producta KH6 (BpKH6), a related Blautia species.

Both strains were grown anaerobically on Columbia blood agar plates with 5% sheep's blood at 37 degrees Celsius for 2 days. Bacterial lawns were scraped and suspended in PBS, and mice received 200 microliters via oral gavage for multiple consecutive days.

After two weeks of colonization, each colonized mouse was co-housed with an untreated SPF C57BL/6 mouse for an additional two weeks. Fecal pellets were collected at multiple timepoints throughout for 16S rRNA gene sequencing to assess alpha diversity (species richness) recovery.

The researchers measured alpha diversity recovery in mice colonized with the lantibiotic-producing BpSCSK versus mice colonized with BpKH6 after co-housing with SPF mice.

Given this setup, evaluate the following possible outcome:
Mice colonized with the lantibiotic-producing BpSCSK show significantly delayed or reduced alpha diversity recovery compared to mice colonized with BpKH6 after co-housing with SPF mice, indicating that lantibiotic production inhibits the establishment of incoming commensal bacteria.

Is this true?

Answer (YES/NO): YES